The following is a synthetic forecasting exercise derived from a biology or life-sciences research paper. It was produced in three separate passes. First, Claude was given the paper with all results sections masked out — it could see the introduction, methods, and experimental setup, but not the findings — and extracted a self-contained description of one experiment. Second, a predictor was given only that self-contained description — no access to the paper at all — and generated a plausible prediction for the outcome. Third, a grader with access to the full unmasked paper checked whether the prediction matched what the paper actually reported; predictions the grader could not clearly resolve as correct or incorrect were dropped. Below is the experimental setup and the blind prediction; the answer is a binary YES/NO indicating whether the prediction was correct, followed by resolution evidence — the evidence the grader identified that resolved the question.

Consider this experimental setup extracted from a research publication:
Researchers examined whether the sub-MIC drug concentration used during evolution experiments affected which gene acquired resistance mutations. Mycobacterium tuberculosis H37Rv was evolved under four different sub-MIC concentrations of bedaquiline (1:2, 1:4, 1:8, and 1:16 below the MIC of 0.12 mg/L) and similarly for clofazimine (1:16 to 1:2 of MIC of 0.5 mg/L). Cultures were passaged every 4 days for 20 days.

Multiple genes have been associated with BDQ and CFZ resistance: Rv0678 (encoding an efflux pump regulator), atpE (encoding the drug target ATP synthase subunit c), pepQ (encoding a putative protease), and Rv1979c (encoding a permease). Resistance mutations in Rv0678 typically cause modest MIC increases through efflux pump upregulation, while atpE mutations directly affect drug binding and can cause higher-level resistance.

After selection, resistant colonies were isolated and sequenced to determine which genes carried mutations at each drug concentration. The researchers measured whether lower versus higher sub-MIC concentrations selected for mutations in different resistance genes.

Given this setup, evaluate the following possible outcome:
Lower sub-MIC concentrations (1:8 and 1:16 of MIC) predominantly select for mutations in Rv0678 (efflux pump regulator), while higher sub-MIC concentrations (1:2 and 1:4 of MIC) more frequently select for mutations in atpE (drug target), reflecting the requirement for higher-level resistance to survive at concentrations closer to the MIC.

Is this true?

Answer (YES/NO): NO